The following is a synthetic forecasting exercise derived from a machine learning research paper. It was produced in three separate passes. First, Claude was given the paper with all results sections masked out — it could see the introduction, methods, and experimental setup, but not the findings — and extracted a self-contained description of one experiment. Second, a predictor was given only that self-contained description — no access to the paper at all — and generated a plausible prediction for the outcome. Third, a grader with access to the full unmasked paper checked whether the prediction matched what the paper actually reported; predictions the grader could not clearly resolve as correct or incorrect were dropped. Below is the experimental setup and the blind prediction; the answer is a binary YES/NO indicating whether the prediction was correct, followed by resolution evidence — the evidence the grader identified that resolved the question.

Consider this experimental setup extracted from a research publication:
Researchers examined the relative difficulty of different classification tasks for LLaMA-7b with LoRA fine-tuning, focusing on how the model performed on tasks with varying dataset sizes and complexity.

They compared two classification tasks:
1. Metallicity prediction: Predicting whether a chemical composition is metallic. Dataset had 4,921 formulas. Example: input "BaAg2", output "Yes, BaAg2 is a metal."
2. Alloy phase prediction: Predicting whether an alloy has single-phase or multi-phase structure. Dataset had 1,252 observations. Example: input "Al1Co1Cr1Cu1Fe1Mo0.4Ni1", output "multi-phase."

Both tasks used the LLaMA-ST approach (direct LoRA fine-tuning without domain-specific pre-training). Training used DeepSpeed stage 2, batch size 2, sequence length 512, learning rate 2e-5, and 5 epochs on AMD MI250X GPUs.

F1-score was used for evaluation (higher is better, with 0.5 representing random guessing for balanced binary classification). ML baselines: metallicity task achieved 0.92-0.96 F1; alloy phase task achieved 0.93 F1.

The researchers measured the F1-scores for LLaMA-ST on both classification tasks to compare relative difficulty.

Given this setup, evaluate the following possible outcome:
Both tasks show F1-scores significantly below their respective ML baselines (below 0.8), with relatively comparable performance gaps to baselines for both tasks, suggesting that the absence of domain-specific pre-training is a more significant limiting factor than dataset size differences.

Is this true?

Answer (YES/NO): NO